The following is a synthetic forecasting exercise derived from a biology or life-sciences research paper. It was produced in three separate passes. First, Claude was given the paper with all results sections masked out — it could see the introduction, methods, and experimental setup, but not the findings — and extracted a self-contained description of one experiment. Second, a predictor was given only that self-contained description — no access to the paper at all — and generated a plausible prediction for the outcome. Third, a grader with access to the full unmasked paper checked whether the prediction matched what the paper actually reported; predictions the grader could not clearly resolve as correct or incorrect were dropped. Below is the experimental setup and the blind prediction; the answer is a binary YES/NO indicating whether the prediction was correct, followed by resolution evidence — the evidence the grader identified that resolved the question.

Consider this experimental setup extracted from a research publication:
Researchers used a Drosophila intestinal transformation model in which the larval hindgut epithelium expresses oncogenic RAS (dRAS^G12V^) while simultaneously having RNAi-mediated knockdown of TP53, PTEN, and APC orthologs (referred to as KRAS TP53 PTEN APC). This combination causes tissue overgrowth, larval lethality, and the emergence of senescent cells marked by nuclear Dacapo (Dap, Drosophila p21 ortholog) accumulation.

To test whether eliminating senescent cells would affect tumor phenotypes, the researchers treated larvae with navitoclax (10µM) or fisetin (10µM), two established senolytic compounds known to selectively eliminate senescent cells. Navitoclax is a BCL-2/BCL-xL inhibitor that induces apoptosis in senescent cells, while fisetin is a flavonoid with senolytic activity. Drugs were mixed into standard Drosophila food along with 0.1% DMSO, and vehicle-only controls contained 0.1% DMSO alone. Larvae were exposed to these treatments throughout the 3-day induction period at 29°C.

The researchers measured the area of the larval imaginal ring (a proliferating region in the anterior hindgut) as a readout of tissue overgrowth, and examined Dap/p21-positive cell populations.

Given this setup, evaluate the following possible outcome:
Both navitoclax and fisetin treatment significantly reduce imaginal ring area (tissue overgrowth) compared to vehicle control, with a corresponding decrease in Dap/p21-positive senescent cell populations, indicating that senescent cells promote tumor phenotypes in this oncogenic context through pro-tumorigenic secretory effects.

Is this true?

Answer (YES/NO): YES